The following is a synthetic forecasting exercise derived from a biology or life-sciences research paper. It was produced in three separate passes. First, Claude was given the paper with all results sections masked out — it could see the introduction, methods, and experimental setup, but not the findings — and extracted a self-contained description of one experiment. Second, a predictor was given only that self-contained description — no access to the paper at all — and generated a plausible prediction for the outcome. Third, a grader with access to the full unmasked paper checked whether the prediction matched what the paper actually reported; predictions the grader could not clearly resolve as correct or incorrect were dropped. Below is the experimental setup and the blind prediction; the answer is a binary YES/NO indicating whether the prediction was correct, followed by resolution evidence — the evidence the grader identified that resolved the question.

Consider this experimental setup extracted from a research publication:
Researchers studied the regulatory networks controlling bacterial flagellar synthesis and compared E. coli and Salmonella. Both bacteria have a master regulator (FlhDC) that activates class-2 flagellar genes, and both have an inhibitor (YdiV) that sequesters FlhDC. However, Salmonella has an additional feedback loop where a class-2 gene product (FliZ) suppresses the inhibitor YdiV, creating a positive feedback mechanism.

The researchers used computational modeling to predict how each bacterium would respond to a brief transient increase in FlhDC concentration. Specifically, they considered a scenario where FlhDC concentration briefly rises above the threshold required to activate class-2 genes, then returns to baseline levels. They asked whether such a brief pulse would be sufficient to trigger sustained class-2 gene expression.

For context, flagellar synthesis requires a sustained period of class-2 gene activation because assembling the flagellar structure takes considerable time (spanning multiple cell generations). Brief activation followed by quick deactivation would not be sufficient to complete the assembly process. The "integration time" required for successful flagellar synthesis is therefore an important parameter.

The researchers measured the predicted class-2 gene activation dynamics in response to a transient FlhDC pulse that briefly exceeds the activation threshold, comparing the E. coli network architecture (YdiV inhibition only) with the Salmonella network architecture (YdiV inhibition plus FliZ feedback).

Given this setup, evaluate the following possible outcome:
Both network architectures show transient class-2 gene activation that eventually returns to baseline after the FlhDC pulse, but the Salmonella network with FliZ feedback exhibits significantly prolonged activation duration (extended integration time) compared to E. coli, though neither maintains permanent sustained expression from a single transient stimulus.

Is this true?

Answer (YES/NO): NO